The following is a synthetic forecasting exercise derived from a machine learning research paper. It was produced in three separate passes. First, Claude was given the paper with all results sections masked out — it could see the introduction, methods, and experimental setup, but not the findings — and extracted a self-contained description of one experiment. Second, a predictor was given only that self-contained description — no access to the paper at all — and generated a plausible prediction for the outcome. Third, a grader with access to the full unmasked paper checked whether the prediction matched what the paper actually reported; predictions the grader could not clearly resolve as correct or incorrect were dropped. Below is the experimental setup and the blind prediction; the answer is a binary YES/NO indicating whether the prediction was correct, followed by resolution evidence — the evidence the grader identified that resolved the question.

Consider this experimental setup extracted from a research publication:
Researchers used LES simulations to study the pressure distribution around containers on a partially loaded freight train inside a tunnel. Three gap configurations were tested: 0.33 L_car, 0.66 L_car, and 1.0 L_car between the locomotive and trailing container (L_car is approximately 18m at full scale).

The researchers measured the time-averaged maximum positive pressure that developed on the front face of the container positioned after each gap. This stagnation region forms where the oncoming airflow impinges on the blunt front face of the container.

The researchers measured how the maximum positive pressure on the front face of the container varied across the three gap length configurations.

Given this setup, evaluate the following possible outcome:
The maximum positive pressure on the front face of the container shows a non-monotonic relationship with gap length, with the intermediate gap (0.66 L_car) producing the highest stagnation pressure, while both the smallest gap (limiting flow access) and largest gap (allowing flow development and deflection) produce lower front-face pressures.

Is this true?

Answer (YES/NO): NO